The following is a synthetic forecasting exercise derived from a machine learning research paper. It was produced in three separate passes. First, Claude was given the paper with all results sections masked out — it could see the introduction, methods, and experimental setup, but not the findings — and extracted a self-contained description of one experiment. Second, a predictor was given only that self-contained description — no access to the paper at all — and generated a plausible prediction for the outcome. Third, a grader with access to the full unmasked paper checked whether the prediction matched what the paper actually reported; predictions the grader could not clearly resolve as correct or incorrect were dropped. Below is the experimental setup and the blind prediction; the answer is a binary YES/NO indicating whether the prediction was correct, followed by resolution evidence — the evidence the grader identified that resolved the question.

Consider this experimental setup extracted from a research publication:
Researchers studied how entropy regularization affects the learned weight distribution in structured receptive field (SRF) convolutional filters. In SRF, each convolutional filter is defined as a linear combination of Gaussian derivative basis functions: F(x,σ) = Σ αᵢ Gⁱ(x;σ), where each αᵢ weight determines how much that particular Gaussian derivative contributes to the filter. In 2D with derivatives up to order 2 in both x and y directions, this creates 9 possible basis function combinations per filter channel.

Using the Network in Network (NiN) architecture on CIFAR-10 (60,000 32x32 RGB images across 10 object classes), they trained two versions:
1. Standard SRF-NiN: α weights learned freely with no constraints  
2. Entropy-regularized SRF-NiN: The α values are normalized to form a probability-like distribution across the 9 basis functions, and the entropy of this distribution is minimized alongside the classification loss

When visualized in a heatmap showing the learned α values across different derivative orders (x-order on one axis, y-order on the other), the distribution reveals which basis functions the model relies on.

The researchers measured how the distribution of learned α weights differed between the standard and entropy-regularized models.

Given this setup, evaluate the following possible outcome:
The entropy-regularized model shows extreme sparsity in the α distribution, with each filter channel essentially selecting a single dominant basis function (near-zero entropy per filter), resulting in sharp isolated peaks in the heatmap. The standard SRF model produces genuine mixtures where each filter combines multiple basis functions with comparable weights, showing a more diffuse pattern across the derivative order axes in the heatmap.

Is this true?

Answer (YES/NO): NO